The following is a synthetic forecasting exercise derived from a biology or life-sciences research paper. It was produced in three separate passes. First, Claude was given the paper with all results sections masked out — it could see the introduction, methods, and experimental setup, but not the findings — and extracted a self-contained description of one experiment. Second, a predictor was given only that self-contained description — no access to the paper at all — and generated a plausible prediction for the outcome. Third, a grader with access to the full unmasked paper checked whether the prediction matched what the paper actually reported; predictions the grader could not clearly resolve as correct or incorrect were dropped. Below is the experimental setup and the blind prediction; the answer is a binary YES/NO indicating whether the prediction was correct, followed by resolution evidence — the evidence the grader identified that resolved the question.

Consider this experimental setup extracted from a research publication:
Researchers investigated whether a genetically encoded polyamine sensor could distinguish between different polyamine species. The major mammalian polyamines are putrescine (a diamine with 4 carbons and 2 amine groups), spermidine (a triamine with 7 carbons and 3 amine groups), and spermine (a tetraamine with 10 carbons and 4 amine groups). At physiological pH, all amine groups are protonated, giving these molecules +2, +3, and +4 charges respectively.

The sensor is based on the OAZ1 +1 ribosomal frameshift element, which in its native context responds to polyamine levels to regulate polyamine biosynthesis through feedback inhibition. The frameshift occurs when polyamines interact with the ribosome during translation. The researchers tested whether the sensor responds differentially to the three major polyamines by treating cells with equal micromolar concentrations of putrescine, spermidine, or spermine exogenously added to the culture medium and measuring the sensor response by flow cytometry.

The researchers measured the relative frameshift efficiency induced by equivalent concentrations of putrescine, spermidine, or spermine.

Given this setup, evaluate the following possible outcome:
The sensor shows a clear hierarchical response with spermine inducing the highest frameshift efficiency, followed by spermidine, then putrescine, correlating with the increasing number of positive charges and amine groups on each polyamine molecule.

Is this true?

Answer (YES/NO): NO